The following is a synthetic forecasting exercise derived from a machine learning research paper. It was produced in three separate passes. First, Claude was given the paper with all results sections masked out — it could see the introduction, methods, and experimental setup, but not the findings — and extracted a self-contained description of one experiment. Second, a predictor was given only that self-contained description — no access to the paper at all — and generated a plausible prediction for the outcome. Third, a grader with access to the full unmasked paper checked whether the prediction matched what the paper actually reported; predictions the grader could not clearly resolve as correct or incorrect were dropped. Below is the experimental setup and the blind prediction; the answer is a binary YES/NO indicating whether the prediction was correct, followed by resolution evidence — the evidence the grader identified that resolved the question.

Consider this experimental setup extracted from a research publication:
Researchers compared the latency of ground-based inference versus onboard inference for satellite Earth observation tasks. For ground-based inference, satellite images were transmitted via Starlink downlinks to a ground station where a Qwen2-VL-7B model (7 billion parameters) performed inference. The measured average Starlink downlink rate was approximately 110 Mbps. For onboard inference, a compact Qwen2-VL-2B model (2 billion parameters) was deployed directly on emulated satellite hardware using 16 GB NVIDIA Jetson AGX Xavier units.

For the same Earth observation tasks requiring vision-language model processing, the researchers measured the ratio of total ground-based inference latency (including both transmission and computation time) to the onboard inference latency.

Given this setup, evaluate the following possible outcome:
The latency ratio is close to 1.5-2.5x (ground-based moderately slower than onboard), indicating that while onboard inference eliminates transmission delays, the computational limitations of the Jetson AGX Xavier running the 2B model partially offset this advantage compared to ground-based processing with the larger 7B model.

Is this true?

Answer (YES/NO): NO